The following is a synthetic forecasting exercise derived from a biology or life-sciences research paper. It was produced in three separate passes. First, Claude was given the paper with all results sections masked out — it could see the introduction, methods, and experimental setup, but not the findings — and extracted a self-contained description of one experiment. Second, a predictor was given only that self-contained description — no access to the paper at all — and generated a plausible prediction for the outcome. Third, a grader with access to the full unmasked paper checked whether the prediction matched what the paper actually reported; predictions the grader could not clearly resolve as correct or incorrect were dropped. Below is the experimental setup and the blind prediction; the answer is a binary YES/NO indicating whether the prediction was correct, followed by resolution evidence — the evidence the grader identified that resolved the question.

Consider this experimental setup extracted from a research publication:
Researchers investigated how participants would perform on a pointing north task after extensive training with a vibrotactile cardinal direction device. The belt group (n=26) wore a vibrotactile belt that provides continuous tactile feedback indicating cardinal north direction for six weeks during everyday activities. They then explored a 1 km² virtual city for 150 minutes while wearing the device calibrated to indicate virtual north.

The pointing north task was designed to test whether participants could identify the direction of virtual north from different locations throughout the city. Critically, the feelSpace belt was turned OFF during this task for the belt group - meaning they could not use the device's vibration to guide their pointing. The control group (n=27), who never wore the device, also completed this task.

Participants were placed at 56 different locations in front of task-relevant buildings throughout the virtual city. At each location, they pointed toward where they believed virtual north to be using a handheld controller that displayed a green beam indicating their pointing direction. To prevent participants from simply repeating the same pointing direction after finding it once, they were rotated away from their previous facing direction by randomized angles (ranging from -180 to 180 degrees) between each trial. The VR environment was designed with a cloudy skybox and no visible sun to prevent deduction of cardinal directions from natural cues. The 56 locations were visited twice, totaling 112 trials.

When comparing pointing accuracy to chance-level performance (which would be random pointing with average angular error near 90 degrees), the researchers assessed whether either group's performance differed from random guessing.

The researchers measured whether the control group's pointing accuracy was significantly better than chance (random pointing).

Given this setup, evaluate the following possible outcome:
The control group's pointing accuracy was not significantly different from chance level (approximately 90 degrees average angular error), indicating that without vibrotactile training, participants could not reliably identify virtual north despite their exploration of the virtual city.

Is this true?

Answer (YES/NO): NO